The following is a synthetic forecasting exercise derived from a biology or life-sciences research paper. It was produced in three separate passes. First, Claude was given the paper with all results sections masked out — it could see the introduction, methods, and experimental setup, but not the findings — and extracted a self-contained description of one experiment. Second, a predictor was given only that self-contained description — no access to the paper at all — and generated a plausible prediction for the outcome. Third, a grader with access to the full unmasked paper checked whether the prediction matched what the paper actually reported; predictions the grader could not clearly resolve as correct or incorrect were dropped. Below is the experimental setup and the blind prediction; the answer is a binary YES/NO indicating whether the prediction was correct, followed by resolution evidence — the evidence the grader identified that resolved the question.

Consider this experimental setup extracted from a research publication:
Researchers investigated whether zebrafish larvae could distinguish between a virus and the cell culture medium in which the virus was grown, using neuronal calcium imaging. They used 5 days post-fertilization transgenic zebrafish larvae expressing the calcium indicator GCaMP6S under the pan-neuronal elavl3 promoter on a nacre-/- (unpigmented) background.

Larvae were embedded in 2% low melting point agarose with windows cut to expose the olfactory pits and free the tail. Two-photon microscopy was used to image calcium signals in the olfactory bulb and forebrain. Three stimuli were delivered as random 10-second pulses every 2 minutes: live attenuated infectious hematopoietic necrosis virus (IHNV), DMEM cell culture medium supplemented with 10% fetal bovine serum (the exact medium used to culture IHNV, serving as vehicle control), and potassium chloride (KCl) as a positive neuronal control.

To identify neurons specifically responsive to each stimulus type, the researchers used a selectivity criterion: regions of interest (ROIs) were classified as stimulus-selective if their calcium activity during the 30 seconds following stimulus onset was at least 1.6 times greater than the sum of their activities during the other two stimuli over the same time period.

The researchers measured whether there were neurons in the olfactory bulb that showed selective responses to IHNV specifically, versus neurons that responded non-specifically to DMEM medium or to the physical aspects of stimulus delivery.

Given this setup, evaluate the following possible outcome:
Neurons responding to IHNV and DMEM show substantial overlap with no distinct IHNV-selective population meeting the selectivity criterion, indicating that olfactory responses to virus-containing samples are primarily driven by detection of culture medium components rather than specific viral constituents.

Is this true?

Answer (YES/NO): NO